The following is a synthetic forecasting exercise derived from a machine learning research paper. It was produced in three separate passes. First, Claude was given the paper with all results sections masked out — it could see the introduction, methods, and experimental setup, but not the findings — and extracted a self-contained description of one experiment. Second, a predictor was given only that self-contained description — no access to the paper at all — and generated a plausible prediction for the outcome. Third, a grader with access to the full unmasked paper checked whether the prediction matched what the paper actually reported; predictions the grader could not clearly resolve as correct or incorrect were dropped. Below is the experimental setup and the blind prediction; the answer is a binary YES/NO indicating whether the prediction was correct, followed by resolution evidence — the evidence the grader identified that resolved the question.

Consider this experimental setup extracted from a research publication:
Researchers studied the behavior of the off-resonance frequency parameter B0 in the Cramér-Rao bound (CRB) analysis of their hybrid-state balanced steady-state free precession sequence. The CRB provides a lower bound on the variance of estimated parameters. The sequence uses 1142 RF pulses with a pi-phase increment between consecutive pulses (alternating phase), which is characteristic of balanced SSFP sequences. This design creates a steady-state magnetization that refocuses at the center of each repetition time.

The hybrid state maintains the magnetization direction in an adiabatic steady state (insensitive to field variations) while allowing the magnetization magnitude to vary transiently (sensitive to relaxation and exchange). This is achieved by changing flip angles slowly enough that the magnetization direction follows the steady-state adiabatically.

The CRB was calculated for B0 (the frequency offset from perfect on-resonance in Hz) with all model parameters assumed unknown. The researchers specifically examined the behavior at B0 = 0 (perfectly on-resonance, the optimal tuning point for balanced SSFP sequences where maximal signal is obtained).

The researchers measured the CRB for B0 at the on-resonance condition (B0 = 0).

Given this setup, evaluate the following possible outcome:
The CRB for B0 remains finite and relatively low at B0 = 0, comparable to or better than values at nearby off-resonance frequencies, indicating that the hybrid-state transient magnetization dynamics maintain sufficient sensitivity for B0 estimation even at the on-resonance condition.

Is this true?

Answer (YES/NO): NO